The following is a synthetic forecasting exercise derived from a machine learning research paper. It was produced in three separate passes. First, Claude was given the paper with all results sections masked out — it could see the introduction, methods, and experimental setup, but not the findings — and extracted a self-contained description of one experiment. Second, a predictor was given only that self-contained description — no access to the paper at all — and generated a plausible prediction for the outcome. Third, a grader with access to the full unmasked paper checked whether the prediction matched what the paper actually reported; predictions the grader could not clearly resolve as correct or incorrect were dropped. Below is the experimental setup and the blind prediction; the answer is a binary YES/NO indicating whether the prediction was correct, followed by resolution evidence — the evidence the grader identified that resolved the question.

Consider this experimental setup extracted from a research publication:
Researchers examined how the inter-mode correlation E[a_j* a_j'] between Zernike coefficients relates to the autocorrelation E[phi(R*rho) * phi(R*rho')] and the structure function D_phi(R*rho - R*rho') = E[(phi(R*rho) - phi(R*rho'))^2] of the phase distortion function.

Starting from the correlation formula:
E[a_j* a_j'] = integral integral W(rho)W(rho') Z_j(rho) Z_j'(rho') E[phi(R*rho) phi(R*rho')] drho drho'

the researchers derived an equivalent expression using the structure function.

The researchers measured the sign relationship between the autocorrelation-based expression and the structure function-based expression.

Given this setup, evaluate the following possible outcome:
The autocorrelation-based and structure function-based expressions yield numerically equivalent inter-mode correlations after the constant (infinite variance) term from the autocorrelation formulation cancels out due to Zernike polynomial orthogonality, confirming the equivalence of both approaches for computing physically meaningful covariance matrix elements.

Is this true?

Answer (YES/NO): YES